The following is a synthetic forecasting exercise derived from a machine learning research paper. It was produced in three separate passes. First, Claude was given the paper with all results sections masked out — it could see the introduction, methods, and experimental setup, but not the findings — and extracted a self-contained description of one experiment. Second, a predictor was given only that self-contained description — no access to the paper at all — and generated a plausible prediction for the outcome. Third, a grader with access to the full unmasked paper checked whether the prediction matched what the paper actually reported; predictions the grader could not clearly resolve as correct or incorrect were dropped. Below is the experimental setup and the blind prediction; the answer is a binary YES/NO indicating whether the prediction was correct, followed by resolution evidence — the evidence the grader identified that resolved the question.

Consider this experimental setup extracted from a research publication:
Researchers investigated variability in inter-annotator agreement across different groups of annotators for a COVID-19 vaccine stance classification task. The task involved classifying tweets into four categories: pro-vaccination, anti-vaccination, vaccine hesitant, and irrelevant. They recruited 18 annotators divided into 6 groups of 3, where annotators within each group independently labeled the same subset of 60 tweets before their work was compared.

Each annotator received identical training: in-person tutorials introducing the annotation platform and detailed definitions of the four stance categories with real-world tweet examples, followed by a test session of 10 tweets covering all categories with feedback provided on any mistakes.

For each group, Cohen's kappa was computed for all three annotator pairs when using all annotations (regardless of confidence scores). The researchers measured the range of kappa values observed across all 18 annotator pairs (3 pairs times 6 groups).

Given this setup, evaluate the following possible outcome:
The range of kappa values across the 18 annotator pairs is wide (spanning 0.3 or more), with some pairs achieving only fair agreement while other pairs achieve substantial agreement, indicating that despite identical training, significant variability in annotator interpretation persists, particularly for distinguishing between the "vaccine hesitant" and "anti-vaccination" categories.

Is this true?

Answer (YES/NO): NO